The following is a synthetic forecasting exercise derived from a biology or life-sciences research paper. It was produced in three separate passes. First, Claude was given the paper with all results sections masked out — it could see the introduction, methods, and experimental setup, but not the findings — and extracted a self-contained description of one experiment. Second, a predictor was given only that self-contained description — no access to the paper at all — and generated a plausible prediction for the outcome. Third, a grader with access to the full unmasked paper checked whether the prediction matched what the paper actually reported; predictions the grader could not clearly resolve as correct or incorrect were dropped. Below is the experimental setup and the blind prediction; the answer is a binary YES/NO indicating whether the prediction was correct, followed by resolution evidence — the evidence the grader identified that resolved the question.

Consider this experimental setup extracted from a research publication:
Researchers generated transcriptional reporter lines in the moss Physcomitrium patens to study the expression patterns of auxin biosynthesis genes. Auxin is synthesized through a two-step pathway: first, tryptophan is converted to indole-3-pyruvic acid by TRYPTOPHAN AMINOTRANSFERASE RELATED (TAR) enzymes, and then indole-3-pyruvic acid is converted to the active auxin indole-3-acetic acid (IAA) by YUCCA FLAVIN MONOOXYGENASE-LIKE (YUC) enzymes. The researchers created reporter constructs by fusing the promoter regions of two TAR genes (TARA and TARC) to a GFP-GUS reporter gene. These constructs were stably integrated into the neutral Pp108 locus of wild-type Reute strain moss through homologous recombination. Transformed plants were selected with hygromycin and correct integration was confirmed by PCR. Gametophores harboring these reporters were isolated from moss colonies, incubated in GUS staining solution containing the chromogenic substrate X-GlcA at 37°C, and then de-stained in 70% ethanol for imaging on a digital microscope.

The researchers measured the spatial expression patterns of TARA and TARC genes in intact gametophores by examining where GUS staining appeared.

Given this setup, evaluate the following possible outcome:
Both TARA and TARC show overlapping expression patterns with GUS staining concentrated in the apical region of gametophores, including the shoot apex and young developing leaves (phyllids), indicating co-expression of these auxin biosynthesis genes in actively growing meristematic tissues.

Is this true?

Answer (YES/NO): NO